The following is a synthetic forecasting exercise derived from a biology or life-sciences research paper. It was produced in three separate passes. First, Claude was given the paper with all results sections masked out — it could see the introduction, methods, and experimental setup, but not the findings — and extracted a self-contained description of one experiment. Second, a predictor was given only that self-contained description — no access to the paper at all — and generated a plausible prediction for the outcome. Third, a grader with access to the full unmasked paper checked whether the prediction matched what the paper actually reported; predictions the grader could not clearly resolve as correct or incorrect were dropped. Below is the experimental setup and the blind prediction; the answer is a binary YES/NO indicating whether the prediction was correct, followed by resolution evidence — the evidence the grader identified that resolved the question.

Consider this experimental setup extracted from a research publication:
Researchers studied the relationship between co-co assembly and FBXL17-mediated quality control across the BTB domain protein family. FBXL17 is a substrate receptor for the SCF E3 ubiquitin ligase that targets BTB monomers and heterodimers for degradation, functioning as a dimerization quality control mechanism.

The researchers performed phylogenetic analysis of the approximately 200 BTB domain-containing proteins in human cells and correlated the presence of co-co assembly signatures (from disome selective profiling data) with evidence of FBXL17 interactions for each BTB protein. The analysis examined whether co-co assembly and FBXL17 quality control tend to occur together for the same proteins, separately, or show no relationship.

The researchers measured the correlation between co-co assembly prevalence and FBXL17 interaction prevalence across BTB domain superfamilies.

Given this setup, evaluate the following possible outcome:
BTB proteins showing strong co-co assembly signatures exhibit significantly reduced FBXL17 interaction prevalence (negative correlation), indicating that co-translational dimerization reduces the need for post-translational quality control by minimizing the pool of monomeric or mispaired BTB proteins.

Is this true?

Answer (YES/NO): NO